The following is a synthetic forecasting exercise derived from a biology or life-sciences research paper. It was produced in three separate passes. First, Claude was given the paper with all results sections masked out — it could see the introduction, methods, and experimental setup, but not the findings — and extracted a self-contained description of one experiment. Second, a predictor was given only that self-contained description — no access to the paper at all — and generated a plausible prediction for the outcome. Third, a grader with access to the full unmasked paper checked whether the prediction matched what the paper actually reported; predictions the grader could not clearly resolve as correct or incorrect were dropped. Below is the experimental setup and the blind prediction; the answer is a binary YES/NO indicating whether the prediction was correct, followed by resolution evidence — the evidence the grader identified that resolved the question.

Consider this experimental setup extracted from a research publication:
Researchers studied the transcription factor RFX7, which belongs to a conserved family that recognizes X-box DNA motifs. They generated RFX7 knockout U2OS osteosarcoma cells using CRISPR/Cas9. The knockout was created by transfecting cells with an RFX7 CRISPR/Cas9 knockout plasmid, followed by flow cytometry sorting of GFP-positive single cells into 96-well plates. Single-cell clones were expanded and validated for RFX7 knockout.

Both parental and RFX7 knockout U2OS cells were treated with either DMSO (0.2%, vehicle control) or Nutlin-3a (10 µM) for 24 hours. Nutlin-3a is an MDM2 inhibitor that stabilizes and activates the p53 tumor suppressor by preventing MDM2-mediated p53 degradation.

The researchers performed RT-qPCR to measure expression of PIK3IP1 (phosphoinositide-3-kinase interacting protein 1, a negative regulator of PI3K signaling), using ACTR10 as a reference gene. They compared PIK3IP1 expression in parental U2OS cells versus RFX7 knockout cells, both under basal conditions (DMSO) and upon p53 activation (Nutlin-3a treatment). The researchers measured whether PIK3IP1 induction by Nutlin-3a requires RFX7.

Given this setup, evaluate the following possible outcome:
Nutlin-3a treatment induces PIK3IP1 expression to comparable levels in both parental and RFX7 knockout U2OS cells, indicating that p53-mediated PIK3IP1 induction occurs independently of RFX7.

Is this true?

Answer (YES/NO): NO